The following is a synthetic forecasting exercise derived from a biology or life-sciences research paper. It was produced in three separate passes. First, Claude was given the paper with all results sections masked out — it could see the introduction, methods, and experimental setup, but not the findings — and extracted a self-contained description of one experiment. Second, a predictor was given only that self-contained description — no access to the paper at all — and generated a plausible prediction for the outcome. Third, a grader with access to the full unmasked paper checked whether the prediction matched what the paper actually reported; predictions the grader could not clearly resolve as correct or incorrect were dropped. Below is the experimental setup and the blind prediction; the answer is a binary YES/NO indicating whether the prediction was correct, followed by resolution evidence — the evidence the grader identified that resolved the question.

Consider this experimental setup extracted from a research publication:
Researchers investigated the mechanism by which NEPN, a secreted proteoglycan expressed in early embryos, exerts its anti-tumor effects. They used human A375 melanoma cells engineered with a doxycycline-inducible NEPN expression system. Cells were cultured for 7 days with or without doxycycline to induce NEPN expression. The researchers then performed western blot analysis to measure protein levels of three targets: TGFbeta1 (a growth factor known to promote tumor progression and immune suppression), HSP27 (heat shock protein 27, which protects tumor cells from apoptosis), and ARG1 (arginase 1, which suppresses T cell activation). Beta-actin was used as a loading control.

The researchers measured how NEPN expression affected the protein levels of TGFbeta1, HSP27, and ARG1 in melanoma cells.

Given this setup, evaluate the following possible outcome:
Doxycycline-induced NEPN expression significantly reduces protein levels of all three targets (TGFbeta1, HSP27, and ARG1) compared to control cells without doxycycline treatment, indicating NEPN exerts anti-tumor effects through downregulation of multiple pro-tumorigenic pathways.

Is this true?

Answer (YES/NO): NO